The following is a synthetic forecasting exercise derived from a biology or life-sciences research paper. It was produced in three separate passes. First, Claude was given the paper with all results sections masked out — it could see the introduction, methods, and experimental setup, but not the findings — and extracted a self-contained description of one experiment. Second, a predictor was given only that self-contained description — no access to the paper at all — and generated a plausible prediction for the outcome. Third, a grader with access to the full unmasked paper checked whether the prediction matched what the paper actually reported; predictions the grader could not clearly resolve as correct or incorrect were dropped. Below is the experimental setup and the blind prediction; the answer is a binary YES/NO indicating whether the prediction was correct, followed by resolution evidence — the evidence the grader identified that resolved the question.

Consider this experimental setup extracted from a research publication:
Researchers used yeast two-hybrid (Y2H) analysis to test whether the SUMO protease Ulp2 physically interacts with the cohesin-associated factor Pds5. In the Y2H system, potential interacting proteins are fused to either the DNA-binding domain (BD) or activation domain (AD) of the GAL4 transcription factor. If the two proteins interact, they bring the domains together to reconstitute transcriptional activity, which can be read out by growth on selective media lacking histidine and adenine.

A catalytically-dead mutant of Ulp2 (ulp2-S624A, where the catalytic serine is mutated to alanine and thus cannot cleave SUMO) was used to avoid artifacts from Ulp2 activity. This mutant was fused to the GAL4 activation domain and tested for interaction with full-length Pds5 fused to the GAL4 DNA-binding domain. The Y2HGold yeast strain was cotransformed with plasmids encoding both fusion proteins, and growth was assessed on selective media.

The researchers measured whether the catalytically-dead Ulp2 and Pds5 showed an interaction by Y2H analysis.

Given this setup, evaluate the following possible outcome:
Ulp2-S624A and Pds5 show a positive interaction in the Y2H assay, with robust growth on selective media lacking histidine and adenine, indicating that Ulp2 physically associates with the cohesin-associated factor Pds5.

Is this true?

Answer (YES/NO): NO